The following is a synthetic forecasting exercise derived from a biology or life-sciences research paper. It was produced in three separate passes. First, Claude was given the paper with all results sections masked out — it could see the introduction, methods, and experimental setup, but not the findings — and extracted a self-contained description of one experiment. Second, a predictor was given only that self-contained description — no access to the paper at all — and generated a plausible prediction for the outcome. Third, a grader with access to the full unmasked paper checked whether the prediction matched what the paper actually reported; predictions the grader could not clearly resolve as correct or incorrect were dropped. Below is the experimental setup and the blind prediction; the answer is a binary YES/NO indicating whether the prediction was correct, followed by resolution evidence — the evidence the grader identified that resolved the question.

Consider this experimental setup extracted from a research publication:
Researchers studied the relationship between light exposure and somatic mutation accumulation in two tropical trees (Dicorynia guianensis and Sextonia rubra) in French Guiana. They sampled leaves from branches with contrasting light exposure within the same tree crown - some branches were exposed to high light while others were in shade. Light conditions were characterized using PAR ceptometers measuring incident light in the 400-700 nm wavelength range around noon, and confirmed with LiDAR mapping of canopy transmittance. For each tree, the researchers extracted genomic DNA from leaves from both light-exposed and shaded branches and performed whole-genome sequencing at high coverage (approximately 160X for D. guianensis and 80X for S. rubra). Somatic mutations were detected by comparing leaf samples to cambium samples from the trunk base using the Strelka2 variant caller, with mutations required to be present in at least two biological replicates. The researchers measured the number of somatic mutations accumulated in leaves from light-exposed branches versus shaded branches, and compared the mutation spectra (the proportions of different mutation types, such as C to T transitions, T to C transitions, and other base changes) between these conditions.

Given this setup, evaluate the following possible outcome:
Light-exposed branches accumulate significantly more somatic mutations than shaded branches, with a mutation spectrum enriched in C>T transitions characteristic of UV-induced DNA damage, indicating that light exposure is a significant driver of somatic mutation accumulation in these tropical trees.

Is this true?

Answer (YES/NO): NO